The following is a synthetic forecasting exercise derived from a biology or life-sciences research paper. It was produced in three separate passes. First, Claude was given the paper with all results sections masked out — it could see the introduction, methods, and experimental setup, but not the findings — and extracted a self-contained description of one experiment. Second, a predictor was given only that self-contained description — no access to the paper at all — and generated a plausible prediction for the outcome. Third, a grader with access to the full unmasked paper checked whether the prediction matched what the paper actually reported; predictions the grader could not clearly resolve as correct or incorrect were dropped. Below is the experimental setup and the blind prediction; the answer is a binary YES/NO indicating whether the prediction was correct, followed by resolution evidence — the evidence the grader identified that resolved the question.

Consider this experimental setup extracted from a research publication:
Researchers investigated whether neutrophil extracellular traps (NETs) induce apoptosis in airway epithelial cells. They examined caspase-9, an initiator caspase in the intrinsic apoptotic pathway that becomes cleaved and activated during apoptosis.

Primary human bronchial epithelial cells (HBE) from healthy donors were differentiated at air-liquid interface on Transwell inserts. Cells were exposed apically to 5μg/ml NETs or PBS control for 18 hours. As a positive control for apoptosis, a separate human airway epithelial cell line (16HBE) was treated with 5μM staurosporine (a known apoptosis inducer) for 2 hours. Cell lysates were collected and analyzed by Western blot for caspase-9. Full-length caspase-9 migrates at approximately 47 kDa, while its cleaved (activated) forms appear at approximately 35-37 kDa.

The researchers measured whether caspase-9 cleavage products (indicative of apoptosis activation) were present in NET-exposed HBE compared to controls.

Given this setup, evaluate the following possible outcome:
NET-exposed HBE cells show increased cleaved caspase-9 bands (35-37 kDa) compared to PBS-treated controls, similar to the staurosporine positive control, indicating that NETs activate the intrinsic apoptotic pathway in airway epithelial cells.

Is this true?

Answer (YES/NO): YES